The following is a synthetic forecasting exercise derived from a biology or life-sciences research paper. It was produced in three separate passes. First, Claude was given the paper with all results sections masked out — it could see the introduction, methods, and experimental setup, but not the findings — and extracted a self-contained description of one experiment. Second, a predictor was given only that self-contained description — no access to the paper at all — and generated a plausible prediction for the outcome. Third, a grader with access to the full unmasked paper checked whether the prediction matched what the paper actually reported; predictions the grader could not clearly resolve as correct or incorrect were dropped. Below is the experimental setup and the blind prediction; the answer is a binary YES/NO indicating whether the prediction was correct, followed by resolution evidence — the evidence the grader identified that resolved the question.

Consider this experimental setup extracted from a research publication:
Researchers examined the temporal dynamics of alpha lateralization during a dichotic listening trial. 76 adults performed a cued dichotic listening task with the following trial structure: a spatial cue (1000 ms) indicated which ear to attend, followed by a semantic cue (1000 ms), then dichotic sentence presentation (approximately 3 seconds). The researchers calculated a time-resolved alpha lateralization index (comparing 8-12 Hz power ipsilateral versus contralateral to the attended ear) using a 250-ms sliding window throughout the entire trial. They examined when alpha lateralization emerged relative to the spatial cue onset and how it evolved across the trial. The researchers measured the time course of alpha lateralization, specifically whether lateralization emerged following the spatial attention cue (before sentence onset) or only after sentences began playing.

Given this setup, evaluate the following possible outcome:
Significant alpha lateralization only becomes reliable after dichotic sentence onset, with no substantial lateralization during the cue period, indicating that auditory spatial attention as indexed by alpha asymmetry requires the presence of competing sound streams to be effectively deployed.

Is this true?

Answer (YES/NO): NO